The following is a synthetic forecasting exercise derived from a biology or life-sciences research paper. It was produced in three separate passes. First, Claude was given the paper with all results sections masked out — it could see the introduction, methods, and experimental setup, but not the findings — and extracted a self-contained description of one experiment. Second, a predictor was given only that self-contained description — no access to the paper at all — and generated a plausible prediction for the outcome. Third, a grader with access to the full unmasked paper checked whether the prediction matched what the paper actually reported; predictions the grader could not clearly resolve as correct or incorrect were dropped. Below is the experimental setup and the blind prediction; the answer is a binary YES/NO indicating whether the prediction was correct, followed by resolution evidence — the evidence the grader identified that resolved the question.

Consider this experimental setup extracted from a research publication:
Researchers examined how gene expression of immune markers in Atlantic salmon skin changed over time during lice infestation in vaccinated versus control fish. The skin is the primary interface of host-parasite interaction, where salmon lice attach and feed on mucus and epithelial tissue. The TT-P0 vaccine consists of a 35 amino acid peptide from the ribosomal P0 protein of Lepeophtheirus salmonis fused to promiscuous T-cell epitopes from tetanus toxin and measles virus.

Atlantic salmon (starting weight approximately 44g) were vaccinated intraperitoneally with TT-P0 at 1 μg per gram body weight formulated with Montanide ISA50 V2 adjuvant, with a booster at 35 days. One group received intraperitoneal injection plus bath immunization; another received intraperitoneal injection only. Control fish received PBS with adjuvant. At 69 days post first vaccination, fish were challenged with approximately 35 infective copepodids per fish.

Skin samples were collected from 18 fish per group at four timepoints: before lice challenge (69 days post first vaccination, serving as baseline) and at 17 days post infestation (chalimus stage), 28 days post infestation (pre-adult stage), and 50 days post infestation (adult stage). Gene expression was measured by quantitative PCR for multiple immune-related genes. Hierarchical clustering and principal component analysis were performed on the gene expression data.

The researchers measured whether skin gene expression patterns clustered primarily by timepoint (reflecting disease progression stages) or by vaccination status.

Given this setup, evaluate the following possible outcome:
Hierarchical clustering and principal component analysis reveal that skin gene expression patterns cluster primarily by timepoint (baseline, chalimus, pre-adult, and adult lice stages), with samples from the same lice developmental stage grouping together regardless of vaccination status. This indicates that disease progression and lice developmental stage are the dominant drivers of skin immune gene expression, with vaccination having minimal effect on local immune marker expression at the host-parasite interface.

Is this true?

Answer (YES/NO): NO